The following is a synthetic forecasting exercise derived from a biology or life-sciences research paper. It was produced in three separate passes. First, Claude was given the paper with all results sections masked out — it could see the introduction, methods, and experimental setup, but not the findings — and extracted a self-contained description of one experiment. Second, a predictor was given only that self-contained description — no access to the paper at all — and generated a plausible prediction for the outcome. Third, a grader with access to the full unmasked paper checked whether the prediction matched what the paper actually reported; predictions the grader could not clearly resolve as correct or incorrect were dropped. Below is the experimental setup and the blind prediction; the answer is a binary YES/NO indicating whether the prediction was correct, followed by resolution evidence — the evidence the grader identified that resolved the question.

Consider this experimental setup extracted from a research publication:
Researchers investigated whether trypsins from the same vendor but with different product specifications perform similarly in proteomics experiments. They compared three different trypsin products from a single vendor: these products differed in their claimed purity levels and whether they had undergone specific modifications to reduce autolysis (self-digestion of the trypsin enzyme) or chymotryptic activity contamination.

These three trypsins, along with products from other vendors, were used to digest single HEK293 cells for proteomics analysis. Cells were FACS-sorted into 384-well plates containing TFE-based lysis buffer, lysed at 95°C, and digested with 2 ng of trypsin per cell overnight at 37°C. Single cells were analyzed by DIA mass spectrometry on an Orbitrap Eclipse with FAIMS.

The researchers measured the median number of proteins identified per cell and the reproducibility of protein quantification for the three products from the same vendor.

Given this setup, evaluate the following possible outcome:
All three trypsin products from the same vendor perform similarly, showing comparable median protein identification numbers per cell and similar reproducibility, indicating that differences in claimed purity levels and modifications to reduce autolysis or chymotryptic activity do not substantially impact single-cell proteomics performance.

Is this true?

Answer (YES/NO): NO